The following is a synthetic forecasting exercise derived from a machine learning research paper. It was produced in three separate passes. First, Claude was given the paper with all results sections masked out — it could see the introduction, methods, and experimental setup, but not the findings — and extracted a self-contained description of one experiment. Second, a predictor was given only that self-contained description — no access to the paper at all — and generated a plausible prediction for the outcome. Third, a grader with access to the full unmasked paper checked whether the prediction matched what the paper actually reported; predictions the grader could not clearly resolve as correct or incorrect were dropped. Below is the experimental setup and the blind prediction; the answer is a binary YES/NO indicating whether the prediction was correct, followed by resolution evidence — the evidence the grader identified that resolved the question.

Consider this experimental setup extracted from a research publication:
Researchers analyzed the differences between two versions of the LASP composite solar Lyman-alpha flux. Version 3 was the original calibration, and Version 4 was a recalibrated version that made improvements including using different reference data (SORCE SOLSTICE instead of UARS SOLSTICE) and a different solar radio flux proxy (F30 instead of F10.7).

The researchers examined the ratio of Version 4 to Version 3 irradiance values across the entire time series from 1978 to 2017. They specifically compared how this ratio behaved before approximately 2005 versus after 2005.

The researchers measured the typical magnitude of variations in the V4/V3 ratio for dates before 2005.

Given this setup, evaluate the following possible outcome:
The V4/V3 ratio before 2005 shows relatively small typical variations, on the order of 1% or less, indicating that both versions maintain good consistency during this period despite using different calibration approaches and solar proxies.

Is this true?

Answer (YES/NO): NO